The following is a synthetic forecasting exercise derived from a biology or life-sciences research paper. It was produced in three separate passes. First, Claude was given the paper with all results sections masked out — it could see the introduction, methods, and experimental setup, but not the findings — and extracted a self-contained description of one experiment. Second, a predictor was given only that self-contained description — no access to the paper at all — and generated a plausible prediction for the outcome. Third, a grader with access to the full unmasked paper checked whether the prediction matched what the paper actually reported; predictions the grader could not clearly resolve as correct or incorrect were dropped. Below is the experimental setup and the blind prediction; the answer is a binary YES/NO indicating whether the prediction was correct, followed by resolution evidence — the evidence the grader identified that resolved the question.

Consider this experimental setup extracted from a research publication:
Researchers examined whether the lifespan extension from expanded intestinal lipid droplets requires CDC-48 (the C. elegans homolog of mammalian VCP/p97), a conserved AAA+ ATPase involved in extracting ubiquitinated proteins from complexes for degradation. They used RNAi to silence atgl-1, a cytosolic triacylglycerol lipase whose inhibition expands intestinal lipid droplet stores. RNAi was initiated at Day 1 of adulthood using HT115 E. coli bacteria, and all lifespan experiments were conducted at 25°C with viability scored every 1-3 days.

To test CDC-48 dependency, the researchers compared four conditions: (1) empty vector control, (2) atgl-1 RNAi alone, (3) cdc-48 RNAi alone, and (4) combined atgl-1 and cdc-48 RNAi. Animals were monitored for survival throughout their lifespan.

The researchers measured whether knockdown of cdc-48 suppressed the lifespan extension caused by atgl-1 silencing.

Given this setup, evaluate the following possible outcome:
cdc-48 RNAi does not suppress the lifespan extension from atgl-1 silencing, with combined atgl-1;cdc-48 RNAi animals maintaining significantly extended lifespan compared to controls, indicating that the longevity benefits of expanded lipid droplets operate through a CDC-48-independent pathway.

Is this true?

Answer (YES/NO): NO